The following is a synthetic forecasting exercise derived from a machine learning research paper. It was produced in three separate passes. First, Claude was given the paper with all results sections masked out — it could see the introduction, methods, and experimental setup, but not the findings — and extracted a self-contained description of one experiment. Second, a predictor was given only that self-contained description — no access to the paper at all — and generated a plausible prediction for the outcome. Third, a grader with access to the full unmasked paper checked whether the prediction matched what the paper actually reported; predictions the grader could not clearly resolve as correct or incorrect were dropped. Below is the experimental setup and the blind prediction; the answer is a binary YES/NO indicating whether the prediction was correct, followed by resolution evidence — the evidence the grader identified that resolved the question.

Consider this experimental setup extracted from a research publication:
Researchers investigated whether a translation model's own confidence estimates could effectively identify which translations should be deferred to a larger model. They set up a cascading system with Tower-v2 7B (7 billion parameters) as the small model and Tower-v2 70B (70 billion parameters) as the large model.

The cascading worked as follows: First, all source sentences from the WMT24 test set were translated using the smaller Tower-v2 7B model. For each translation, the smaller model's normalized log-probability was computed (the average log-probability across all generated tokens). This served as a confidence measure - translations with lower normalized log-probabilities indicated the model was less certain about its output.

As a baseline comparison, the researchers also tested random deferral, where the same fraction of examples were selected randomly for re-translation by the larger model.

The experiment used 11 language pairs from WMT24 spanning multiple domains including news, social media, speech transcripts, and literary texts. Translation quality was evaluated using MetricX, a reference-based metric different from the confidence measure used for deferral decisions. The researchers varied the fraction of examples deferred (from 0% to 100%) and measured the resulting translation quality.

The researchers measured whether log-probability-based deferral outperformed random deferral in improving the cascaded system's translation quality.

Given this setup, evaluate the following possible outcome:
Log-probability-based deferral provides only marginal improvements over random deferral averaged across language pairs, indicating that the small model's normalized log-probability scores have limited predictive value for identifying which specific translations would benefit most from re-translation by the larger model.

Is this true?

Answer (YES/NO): YES